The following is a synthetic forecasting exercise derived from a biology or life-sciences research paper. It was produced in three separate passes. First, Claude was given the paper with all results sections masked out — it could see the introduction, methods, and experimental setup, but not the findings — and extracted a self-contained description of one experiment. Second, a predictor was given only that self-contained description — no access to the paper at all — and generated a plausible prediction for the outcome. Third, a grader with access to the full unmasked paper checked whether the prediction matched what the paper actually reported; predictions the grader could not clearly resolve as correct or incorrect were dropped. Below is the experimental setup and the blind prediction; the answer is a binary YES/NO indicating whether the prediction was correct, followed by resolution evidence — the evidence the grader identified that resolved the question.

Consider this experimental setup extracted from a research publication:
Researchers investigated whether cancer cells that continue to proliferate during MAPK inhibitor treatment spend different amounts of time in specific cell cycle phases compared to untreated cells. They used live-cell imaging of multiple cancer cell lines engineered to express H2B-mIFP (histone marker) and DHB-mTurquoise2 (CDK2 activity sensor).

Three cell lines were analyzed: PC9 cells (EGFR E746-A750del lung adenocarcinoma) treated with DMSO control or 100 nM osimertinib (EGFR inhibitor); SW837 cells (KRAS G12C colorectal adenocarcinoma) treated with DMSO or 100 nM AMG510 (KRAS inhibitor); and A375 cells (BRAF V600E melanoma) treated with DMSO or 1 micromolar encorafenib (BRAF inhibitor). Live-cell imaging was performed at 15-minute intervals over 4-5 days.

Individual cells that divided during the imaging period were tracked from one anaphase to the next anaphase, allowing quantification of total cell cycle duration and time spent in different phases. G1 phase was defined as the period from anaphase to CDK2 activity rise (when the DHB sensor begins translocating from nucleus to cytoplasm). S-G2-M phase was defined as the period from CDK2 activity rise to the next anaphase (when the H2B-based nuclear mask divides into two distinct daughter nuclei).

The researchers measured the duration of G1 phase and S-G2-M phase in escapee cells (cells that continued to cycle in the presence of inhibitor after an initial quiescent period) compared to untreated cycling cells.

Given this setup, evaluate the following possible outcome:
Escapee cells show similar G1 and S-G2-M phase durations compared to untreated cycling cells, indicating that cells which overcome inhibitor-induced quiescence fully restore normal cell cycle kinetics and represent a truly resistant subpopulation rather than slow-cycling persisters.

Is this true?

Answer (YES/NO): NO